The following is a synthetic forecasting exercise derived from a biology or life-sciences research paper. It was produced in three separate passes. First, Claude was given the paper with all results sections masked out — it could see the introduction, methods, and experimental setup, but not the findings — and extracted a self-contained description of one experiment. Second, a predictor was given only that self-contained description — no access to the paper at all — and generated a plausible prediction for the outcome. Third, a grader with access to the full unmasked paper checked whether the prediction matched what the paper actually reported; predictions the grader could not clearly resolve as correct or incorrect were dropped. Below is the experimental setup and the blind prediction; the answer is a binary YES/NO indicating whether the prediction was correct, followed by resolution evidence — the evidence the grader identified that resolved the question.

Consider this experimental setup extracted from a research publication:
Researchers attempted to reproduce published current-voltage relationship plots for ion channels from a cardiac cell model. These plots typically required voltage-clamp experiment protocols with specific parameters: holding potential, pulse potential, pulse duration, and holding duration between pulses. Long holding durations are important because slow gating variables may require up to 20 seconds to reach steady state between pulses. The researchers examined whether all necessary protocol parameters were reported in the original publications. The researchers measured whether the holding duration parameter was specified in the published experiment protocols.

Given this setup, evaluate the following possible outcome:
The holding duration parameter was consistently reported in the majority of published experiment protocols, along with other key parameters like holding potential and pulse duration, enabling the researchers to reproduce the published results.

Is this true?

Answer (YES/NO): NO